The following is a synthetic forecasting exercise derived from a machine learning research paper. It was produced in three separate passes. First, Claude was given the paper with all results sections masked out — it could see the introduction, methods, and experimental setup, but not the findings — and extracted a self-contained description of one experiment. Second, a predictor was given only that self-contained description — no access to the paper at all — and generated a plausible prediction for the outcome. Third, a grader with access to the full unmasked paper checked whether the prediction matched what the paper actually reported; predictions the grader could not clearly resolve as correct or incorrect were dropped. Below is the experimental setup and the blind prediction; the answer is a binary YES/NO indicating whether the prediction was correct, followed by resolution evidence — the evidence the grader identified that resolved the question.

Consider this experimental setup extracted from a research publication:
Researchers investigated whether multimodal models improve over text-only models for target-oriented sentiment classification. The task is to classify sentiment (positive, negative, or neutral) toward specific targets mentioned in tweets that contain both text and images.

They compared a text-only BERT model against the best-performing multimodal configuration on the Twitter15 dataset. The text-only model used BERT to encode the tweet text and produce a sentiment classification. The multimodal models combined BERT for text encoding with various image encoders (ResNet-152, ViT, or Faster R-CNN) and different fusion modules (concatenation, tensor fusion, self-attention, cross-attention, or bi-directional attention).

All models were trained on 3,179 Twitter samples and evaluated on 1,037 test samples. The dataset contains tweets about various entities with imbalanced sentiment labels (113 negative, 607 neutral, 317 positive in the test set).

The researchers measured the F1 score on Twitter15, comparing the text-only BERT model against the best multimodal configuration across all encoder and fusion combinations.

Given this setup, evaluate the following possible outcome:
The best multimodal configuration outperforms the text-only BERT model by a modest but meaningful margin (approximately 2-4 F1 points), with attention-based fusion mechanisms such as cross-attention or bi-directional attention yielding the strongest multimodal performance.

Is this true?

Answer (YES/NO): NO